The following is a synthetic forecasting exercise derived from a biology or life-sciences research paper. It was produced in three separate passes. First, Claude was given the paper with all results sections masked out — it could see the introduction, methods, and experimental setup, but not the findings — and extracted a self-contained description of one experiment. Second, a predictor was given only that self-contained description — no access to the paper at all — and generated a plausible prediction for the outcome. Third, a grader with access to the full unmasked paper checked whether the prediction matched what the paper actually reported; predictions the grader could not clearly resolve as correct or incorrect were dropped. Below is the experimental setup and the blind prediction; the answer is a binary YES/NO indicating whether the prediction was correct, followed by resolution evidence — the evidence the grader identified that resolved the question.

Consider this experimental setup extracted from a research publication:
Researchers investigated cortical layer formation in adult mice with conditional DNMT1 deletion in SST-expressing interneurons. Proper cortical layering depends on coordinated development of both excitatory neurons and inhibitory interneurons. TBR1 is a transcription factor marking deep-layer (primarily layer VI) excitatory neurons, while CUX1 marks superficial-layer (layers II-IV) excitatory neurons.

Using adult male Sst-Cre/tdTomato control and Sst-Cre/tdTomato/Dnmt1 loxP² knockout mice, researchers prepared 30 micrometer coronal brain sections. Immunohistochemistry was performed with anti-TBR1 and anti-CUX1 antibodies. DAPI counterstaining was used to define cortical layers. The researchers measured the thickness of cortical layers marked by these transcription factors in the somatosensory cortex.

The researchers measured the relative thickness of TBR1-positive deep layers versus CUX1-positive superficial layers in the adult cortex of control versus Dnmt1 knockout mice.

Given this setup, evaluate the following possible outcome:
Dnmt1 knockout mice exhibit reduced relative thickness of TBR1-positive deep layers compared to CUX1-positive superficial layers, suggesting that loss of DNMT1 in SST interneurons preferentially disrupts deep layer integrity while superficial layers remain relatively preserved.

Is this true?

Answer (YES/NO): NO